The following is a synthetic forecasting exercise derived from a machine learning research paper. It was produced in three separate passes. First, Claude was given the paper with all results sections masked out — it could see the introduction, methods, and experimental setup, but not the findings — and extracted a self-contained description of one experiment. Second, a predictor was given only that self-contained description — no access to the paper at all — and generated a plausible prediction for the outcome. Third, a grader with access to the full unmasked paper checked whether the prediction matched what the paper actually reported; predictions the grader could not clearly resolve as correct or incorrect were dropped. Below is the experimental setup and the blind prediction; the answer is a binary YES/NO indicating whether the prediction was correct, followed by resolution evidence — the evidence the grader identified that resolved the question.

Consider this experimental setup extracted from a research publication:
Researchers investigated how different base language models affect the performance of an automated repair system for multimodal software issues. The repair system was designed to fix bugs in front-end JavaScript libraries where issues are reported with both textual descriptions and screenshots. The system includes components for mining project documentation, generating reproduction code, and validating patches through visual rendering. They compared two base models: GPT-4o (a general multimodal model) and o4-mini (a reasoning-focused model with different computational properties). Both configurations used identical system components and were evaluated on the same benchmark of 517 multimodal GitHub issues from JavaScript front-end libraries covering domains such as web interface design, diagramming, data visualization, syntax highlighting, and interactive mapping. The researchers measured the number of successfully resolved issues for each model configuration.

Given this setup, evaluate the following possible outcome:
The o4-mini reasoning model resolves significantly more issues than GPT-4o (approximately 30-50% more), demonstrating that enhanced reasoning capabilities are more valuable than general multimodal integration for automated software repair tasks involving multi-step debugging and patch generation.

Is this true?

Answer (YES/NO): NO